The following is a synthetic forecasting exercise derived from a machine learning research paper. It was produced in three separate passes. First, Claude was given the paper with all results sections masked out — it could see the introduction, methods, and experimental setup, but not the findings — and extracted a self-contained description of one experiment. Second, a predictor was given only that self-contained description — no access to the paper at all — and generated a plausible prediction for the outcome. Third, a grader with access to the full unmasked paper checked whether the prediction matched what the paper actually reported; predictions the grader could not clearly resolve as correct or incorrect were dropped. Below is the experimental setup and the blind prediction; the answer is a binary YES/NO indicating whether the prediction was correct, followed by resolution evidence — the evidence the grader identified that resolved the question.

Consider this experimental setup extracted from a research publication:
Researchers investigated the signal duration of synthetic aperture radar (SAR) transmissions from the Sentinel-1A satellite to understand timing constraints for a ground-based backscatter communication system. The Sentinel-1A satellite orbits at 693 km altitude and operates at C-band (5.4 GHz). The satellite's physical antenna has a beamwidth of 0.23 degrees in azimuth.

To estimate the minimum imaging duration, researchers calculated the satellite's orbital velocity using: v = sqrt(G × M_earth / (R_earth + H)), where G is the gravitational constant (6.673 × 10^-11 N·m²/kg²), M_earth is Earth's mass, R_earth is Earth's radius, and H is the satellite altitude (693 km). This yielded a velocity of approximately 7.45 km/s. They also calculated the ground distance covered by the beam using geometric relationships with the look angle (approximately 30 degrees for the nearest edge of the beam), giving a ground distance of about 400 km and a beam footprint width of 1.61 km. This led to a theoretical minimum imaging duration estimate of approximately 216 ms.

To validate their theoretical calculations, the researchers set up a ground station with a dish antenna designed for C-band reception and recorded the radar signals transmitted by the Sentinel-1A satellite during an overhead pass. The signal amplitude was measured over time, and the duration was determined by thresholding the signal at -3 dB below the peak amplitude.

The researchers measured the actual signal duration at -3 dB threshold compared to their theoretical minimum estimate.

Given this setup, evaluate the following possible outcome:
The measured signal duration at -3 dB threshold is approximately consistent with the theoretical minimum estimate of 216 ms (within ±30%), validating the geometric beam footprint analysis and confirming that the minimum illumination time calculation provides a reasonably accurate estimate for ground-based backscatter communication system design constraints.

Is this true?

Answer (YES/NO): NO